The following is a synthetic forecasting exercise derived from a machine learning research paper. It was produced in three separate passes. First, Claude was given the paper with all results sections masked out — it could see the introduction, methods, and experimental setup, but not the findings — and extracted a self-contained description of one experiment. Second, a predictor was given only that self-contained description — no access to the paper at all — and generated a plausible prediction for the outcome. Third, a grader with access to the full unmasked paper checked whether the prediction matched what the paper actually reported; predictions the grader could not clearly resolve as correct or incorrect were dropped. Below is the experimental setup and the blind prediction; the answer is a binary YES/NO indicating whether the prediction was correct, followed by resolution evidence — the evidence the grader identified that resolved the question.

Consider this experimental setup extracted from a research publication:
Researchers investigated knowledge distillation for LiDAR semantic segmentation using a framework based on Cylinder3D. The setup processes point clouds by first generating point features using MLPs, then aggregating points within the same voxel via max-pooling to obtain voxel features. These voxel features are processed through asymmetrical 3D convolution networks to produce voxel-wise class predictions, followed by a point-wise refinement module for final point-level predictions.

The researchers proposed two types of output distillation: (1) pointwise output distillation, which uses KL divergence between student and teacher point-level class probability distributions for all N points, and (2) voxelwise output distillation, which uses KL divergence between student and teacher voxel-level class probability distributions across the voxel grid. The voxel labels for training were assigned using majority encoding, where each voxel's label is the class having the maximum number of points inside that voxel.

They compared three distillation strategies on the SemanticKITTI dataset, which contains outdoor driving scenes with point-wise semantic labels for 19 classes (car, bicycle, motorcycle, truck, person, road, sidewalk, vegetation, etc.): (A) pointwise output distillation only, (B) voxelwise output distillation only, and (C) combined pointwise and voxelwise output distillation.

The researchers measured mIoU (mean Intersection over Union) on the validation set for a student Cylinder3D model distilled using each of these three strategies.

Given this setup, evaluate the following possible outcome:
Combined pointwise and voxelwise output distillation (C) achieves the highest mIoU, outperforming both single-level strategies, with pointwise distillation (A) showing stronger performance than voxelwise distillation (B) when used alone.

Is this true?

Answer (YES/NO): NO